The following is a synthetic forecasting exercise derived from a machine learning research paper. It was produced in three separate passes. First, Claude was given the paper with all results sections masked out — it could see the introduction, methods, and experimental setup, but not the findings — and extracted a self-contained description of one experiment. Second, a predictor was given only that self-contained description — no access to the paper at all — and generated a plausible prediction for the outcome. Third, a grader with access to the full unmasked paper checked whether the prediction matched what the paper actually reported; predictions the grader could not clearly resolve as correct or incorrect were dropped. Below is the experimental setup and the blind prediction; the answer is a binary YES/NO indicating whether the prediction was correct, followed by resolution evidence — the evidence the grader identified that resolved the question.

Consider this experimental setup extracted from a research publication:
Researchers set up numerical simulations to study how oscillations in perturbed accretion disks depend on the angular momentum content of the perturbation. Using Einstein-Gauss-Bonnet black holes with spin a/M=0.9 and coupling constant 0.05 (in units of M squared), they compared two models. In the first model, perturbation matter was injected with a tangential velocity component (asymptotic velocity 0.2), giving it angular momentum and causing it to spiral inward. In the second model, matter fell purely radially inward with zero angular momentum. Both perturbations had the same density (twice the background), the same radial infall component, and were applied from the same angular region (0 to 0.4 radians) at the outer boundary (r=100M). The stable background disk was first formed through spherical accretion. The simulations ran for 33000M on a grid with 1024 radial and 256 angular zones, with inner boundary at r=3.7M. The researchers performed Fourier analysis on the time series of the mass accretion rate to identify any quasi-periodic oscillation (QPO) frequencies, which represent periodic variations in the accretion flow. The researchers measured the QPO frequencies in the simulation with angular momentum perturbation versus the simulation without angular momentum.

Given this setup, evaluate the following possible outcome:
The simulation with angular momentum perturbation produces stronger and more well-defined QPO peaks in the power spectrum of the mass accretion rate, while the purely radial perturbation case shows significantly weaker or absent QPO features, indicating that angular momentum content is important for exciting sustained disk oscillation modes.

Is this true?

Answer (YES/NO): YES